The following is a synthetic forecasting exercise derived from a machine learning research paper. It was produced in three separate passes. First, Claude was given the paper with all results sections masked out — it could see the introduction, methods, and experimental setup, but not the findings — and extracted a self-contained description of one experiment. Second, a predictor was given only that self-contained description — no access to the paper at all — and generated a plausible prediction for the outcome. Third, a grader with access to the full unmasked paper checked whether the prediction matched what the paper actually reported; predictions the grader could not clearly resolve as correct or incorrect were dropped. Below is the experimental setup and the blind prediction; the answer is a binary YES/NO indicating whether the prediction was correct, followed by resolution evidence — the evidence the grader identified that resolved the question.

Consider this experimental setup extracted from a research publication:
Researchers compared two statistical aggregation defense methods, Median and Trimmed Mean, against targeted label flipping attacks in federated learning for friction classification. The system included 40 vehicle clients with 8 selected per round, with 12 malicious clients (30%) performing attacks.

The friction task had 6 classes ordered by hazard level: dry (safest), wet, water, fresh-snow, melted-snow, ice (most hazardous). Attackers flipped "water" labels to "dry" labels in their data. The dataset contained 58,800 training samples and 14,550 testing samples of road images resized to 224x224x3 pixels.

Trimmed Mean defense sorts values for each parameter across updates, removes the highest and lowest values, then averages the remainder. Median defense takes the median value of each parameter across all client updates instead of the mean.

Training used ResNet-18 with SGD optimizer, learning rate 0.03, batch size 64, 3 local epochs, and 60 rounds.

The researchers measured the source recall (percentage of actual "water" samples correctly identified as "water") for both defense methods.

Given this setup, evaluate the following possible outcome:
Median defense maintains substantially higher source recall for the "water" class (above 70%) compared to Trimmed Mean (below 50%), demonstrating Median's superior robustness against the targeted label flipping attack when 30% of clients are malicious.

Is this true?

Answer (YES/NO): NO